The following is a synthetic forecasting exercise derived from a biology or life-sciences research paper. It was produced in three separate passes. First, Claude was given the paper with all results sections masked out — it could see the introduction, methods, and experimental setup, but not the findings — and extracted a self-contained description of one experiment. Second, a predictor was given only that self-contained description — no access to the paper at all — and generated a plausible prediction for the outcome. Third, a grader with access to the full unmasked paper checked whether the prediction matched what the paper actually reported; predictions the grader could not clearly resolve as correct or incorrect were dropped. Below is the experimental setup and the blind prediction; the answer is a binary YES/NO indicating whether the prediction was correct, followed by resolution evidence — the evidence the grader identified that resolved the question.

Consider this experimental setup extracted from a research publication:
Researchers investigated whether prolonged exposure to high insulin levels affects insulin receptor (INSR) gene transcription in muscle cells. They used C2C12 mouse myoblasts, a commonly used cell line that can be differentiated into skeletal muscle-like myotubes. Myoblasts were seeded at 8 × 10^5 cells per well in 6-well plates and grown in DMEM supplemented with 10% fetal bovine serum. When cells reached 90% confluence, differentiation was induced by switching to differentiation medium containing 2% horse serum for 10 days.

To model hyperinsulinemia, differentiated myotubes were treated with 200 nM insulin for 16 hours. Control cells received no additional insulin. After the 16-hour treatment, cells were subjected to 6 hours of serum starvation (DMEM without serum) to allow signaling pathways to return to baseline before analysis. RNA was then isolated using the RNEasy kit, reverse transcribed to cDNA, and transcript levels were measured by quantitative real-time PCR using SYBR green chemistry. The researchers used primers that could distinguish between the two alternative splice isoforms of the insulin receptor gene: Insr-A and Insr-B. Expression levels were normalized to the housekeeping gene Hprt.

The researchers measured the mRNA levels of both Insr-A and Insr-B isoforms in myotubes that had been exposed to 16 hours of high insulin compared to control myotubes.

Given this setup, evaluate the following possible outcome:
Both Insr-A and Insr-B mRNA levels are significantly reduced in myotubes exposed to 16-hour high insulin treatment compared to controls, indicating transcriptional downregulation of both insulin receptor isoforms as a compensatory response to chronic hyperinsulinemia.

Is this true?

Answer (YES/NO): YES